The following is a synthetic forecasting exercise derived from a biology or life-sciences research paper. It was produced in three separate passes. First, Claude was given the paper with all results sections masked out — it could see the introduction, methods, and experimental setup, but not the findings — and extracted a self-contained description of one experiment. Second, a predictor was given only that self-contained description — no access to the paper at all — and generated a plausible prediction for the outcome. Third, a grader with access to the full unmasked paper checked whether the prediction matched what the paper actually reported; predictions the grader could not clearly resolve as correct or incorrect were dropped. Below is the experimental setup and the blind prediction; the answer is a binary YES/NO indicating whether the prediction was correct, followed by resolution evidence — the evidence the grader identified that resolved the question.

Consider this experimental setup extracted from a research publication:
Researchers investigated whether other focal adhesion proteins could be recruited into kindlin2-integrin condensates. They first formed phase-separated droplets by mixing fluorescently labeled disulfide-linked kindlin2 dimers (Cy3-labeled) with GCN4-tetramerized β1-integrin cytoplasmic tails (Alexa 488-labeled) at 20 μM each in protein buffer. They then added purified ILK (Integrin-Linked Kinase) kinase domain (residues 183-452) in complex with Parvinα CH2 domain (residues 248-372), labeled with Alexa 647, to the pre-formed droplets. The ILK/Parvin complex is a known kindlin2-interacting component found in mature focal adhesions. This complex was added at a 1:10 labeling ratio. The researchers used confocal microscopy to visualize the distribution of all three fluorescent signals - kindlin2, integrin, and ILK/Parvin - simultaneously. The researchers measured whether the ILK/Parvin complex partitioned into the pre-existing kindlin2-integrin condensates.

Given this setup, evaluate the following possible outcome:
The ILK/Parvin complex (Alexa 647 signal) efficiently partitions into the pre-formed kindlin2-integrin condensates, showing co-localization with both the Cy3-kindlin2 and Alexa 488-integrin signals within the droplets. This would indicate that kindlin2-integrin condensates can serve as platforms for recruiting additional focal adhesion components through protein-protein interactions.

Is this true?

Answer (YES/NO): YES